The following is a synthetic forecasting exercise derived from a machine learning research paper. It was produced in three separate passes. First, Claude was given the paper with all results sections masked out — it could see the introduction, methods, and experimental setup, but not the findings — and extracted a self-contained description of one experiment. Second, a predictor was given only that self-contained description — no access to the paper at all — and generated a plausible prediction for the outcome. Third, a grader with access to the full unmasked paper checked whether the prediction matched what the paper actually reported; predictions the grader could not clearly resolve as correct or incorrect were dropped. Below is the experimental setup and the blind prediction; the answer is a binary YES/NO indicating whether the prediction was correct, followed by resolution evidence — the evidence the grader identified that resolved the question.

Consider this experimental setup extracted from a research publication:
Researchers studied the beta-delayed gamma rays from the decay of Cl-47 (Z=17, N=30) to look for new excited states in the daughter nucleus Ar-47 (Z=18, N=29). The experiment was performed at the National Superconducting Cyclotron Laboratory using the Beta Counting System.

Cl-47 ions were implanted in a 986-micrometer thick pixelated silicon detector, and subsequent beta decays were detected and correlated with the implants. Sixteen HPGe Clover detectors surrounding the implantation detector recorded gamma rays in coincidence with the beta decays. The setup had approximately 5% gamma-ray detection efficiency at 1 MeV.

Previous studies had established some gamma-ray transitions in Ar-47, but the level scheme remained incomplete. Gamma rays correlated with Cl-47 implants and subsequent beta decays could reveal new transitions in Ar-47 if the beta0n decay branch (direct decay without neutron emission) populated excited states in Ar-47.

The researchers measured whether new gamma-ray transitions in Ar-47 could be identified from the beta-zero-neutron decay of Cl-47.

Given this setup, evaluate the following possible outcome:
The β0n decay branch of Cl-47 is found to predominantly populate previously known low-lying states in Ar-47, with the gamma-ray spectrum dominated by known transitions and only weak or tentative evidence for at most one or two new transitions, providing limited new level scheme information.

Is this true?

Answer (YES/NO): YES